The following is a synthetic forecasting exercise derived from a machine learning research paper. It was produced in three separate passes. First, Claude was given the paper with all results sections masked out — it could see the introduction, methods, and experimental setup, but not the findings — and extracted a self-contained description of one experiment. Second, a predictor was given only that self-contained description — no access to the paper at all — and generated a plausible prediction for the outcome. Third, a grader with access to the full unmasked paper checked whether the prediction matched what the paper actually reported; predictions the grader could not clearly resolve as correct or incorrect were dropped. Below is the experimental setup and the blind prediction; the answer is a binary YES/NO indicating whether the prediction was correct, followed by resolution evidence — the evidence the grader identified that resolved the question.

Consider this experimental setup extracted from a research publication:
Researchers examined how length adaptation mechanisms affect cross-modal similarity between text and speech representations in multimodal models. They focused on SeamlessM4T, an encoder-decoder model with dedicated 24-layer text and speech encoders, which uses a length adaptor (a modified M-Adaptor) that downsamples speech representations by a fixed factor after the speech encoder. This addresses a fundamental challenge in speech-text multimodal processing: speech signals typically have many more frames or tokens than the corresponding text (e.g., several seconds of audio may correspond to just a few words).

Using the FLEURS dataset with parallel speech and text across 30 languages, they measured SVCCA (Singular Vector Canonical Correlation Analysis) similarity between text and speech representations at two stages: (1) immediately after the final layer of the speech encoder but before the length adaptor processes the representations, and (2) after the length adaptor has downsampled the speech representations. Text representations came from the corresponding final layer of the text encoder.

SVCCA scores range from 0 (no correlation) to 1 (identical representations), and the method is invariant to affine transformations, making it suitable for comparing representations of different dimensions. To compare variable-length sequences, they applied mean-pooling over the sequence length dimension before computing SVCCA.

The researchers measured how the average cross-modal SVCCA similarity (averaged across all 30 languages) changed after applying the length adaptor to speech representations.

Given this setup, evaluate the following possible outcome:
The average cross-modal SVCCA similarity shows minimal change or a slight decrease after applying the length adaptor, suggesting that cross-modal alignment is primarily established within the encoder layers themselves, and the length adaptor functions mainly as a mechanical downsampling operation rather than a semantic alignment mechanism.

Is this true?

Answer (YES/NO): NO